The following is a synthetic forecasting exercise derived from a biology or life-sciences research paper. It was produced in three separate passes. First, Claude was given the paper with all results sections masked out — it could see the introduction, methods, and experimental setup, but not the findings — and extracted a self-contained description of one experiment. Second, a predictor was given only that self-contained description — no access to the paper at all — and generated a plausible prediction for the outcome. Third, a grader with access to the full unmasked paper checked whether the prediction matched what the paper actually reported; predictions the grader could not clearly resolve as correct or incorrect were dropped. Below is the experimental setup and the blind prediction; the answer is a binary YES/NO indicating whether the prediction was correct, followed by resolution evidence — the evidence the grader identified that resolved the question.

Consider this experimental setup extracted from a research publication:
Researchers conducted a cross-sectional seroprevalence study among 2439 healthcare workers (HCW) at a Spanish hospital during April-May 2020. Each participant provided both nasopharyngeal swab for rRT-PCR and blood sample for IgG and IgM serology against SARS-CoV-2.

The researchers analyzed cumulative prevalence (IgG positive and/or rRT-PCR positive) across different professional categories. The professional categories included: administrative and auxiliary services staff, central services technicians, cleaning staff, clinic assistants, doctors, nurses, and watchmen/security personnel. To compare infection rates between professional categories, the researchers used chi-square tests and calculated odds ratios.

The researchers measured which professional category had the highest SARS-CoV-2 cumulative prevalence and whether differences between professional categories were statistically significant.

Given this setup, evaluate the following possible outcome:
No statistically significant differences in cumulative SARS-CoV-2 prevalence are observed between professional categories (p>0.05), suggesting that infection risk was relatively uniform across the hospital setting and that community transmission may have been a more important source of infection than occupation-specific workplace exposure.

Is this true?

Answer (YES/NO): NO